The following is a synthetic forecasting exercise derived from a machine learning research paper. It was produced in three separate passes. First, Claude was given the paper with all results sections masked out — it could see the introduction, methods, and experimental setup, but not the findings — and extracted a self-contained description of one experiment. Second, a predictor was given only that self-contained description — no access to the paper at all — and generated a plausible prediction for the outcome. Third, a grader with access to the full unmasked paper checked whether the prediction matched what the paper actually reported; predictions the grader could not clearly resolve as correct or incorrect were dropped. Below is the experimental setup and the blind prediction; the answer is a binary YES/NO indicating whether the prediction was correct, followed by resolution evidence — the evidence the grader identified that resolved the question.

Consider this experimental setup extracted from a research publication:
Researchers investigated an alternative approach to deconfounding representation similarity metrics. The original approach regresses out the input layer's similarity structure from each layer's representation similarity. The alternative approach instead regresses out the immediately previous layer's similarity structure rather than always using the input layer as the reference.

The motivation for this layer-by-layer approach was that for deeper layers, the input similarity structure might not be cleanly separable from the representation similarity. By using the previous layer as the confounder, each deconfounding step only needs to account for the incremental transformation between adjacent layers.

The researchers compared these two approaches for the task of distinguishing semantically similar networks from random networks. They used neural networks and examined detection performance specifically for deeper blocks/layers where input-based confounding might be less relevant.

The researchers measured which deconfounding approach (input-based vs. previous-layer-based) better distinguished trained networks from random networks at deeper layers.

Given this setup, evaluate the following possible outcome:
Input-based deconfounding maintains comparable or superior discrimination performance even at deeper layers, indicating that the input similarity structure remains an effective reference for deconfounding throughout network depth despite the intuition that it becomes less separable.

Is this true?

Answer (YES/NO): NO